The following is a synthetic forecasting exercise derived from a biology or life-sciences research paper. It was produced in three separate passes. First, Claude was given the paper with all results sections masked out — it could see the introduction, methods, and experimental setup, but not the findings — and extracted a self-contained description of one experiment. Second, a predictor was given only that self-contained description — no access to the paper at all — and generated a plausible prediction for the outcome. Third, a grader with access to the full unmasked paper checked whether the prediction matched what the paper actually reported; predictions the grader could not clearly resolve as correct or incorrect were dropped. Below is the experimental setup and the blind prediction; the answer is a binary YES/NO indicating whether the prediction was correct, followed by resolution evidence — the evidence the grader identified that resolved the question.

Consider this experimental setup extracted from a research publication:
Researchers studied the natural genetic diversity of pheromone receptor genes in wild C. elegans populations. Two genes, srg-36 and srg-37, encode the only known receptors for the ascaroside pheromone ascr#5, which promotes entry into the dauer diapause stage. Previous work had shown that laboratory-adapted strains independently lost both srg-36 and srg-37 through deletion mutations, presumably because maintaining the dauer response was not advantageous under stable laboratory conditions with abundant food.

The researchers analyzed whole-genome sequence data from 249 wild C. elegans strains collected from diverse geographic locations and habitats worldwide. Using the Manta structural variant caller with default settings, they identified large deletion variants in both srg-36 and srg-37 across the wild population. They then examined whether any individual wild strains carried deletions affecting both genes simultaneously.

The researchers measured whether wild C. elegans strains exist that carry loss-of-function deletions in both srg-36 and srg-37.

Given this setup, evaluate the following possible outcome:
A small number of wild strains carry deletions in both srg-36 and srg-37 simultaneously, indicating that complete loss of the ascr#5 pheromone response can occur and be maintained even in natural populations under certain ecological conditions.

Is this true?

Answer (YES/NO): NO